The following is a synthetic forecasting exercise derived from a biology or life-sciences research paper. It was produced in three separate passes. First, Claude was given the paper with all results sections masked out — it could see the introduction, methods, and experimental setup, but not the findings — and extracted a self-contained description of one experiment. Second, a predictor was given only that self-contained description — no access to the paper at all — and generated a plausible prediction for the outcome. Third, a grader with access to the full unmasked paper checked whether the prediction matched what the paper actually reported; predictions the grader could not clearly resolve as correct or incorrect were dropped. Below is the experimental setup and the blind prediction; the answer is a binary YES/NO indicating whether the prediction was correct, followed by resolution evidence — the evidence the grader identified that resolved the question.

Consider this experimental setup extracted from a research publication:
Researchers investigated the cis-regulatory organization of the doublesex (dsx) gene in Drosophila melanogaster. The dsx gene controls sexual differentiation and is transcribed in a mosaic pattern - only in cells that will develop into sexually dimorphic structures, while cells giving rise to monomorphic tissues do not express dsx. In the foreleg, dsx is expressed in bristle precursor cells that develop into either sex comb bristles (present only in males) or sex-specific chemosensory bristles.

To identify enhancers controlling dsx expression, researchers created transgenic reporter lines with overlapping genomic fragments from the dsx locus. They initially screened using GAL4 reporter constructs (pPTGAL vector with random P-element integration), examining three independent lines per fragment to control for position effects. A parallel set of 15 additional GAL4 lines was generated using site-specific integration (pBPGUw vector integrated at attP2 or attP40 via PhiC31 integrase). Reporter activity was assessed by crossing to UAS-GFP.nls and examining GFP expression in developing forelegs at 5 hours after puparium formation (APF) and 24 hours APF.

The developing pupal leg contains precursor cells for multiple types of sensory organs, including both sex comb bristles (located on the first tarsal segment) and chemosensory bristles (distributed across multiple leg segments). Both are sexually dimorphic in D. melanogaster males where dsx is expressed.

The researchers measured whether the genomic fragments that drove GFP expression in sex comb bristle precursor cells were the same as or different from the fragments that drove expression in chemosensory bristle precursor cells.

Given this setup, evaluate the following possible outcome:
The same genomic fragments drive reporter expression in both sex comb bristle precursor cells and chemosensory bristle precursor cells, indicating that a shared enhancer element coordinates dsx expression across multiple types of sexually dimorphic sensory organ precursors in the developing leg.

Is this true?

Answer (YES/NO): NO